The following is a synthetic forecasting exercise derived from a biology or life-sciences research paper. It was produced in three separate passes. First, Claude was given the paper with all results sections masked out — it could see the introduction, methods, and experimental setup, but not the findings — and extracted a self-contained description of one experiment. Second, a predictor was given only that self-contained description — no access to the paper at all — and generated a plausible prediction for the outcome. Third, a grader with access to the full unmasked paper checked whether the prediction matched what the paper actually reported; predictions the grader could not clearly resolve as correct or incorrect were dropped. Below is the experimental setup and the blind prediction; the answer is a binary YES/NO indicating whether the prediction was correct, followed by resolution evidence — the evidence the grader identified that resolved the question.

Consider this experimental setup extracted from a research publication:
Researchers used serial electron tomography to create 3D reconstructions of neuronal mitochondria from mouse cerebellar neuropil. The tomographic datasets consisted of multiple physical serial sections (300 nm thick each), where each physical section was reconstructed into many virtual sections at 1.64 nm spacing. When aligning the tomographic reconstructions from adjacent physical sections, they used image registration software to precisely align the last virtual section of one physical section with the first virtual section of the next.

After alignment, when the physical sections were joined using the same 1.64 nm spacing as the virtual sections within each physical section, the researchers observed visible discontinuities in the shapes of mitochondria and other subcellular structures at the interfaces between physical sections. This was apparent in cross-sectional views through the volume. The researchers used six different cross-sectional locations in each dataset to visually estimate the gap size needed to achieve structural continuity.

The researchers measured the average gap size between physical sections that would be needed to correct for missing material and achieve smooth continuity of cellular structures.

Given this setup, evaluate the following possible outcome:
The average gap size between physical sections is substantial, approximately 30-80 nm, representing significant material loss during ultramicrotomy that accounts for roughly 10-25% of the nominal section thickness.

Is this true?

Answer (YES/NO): NO